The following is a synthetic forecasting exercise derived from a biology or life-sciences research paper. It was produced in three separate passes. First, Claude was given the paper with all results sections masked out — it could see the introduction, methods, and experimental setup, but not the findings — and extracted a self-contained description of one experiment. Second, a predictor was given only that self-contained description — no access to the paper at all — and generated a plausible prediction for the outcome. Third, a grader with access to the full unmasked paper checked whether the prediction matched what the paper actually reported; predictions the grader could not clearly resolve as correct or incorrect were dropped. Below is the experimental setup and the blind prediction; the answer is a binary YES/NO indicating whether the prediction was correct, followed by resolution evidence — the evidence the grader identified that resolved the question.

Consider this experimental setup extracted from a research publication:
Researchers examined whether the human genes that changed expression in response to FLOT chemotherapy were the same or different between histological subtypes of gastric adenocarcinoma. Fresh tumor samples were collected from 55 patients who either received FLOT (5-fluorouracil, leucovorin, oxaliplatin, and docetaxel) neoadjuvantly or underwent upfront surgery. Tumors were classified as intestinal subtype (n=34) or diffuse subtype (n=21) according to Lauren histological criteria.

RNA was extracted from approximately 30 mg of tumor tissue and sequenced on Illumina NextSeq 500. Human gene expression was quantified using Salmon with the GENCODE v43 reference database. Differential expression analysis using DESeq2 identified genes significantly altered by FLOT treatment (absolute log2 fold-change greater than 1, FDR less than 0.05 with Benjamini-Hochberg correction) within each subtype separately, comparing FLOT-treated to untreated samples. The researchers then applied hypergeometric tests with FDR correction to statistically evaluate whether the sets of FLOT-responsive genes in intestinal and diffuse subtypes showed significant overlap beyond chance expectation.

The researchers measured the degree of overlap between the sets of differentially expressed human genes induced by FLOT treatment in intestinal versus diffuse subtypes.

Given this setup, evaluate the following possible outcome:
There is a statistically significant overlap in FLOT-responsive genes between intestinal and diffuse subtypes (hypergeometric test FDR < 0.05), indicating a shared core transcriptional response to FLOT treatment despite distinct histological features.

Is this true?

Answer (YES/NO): NO